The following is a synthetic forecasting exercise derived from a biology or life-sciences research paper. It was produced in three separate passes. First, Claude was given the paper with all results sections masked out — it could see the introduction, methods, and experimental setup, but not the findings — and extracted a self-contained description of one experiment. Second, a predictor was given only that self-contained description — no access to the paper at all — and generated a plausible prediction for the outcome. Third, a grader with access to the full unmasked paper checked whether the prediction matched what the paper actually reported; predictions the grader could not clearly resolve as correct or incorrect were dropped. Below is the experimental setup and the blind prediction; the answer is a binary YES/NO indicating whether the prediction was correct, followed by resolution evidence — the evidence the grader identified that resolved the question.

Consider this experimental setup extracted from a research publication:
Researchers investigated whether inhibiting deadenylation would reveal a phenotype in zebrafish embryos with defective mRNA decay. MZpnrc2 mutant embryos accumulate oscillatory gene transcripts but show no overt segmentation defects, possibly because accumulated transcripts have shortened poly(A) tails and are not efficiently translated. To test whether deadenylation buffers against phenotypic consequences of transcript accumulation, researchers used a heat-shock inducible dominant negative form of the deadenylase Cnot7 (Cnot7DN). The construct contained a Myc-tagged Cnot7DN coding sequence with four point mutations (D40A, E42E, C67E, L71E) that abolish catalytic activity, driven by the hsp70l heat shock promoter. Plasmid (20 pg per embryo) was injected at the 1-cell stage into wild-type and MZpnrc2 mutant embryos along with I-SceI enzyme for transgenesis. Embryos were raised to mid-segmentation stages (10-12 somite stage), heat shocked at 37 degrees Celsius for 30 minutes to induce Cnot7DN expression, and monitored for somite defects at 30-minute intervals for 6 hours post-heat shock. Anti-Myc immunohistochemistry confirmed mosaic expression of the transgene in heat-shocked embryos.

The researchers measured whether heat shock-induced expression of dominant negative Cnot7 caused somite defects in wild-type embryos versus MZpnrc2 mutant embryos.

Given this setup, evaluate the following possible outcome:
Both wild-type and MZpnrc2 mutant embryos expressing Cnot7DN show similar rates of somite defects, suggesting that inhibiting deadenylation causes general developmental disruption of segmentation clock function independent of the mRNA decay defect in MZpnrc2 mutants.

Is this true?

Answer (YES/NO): NO